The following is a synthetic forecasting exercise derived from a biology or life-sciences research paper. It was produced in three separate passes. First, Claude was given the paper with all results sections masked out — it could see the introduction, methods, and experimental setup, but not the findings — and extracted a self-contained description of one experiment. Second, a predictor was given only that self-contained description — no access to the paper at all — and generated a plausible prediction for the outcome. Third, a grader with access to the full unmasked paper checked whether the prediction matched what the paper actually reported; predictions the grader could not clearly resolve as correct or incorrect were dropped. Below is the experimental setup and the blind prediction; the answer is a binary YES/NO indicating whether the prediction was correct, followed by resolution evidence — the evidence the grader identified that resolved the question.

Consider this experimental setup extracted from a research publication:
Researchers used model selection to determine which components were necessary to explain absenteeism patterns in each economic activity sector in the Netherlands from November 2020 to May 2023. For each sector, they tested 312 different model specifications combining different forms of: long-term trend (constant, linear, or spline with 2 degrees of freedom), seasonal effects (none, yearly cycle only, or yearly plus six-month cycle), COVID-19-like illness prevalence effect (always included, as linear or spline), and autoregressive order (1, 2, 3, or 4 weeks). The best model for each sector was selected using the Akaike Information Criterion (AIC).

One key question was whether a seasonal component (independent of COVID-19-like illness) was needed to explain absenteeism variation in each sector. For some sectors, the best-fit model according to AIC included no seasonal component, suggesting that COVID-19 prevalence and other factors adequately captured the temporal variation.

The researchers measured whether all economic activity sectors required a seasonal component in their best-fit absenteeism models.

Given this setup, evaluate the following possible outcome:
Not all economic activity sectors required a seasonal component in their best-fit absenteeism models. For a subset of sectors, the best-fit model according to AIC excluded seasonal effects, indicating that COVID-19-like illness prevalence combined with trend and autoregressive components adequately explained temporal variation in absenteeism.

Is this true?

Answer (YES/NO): YES